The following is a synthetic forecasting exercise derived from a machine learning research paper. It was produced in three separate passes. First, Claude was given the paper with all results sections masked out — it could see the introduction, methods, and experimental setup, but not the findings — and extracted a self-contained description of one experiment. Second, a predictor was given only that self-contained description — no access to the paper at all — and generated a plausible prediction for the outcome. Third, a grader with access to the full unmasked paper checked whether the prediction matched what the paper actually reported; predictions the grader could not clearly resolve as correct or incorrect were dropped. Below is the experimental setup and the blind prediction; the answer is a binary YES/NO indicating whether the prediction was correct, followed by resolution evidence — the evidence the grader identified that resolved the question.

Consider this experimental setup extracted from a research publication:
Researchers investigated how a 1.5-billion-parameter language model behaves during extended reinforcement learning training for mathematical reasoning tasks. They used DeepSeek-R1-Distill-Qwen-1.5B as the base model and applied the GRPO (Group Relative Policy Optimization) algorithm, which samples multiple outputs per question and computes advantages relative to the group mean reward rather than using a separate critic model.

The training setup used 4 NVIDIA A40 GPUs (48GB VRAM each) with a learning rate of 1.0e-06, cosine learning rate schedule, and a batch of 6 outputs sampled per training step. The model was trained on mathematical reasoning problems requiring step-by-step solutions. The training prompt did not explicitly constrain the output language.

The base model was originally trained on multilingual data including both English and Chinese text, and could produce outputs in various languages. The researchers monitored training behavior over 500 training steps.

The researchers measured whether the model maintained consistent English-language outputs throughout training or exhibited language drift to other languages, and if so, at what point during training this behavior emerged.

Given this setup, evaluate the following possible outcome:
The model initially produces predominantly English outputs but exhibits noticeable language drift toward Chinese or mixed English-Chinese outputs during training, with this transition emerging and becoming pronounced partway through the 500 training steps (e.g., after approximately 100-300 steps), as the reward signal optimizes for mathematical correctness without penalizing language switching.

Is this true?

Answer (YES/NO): YES